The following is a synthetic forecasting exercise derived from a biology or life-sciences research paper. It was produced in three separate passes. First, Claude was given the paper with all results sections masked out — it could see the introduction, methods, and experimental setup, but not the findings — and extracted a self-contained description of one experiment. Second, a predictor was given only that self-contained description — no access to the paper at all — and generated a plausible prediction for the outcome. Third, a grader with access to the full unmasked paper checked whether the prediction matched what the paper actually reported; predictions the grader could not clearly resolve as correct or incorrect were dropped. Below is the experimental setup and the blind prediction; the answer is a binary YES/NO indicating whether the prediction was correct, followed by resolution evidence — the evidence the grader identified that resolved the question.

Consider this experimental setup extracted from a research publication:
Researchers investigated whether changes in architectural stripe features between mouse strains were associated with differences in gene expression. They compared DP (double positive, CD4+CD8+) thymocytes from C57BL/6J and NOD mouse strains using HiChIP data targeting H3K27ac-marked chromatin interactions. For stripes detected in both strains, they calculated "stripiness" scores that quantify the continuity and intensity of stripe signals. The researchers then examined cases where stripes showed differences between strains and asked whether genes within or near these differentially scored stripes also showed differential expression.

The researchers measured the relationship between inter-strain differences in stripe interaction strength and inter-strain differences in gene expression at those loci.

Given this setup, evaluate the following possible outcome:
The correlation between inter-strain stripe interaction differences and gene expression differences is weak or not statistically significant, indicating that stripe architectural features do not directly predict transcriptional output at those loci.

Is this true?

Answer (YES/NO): YES